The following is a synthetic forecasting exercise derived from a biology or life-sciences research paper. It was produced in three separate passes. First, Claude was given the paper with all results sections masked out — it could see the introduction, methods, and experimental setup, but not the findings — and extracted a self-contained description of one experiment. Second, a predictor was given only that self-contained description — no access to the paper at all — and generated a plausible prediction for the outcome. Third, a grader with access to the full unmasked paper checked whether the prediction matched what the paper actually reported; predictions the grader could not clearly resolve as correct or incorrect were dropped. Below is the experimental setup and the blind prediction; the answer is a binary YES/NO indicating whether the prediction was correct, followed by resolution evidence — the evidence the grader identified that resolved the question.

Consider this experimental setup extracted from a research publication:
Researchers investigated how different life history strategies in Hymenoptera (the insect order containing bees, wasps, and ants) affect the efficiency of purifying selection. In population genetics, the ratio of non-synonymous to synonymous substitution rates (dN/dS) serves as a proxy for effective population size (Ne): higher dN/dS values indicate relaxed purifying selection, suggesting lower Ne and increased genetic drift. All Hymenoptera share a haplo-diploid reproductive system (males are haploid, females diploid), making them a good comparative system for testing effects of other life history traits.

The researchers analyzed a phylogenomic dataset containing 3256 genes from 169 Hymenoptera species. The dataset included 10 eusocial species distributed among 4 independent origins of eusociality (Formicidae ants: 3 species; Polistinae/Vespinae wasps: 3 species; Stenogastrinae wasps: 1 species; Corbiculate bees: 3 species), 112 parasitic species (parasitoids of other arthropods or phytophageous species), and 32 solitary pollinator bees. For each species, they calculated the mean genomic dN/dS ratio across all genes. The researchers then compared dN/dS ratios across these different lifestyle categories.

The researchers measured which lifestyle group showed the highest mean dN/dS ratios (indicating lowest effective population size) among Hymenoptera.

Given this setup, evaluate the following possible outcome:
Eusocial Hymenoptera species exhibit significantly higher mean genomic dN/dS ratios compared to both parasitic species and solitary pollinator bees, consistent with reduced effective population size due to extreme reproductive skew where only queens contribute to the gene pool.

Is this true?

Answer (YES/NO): NO